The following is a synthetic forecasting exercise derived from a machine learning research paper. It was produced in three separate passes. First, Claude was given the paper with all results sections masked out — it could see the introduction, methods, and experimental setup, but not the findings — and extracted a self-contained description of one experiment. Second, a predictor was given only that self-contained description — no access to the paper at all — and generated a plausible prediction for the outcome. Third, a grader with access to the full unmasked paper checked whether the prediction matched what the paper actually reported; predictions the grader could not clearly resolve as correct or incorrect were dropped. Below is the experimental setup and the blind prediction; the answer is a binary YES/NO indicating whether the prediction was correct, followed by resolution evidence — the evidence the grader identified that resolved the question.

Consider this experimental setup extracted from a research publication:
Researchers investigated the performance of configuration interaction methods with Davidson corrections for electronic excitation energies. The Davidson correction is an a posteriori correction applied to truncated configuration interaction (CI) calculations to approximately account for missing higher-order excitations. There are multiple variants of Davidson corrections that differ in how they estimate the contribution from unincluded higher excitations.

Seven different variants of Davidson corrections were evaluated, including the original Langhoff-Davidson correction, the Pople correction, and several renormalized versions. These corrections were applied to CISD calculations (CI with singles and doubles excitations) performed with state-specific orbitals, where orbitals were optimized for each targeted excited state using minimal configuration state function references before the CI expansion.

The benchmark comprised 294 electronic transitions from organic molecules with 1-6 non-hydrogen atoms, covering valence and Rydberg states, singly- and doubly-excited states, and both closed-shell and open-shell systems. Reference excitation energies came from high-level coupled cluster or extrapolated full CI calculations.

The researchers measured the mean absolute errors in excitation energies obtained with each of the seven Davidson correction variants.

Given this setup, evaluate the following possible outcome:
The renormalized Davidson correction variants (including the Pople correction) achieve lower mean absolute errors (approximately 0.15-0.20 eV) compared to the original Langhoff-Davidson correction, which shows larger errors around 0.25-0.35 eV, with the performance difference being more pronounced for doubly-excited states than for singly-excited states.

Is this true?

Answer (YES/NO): NO